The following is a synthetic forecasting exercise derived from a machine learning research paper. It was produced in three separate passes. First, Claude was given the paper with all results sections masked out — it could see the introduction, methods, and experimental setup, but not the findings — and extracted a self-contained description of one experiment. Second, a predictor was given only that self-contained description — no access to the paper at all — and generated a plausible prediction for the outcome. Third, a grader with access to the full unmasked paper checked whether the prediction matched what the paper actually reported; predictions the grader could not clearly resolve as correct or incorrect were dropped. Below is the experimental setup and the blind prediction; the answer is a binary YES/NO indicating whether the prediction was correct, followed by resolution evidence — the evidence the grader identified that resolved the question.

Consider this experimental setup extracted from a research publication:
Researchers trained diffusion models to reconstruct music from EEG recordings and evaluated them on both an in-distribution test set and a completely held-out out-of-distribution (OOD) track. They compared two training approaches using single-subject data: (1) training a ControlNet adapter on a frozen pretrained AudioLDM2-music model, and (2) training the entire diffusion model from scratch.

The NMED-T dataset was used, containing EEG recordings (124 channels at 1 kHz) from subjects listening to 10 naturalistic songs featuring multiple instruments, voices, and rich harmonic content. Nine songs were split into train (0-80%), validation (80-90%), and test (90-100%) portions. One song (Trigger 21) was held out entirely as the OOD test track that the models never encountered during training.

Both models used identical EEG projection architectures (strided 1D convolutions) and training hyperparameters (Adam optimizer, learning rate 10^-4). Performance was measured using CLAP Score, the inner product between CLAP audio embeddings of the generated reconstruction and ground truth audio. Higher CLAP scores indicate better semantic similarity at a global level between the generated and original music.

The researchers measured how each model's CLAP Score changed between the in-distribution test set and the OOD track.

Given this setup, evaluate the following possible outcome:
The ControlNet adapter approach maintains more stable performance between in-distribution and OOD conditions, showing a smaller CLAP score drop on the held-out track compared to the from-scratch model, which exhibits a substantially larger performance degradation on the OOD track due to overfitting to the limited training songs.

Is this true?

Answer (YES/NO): NO